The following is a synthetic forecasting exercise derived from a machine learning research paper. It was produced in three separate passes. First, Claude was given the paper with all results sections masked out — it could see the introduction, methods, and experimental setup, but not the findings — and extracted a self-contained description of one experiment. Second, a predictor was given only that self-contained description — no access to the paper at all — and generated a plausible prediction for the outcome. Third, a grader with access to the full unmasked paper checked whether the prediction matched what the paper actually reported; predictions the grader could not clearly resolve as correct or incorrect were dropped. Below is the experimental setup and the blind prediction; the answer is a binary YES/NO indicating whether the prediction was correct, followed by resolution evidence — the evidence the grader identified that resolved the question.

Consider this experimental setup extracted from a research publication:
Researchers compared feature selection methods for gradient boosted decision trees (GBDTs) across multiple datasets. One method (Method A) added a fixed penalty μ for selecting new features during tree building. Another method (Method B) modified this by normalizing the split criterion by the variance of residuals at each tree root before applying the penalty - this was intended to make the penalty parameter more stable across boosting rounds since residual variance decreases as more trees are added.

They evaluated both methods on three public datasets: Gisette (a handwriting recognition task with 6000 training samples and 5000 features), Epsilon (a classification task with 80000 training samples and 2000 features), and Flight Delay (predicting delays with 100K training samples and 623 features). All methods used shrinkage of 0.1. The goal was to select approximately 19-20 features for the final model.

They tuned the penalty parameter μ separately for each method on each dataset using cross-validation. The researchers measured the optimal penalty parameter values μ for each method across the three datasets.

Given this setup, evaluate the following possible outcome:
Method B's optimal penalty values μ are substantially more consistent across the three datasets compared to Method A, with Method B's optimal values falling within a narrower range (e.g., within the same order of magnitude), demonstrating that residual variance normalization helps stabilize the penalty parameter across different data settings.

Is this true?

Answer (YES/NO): NO